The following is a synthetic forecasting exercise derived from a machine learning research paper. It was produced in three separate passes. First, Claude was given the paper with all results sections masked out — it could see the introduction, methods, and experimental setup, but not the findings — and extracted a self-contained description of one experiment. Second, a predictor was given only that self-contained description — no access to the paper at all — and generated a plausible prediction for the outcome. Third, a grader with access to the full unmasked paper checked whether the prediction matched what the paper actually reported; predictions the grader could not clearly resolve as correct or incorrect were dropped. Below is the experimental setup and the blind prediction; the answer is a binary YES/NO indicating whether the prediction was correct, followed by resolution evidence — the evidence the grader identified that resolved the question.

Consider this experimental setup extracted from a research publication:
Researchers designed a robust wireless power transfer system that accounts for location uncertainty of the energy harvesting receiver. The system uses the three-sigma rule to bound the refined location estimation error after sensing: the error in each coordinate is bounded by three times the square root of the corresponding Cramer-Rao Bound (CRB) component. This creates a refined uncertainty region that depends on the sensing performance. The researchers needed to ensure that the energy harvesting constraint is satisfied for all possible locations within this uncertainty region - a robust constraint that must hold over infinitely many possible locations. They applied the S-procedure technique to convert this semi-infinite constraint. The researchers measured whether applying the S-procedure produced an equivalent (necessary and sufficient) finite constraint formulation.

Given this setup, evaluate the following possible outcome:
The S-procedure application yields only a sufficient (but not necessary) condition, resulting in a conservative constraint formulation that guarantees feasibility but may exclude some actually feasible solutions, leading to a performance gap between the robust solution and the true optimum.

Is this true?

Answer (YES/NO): NO